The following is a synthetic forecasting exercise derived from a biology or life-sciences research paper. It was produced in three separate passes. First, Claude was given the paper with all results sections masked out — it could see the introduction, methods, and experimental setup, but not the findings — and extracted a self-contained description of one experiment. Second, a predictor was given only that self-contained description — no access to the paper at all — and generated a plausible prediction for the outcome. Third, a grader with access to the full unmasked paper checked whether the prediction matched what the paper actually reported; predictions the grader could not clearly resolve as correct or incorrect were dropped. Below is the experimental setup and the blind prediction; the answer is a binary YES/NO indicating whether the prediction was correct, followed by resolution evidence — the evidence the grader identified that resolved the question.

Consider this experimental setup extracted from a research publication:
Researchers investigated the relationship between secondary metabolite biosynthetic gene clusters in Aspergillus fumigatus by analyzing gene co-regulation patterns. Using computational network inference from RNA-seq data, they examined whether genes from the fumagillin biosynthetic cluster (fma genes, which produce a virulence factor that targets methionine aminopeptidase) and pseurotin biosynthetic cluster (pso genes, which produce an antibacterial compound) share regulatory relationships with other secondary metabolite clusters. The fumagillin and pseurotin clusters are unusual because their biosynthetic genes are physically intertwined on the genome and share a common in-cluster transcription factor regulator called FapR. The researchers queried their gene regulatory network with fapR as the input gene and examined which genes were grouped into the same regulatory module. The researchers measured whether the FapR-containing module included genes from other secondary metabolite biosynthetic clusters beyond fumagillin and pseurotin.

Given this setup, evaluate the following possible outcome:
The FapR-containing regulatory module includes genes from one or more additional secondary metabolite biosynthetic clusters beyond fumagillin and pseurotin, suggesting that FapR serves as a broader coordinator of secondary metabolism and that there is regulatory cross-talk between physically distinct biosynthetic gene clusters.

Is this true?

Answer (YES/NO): YES